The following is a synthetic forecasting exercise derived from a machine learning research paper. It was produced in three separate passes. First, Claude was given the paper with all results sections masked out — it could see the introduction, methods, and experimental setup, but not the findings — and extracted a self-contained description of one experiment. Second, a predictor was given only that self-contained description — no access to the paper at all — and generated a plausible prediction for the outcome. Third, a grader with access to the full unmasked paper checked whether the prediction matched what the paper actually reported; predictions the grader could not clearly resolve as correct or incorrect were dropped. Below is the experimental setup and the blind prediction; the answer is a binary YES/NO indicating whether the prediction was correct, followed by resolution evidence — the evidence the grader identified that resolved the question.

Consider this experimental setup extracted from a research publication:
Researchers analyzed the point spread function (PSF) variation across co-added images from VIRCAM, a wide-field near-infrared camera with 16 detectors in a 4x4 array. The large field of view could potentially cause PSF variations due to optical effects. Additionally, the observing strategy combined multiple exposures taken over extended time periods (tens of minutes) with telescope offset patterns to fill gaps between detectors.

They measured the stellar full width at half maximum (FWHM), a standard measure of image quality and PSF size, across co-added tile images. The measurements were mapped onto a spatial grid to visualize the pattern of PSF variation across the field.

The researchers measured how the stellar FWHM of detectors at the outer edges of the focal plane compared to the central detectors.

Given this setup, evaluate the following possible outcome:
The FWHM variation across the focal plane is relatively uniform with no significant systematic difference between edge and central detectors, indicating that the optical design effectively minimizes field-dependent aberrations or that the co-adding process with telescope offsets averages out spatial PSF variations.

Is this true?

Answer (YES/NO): NO